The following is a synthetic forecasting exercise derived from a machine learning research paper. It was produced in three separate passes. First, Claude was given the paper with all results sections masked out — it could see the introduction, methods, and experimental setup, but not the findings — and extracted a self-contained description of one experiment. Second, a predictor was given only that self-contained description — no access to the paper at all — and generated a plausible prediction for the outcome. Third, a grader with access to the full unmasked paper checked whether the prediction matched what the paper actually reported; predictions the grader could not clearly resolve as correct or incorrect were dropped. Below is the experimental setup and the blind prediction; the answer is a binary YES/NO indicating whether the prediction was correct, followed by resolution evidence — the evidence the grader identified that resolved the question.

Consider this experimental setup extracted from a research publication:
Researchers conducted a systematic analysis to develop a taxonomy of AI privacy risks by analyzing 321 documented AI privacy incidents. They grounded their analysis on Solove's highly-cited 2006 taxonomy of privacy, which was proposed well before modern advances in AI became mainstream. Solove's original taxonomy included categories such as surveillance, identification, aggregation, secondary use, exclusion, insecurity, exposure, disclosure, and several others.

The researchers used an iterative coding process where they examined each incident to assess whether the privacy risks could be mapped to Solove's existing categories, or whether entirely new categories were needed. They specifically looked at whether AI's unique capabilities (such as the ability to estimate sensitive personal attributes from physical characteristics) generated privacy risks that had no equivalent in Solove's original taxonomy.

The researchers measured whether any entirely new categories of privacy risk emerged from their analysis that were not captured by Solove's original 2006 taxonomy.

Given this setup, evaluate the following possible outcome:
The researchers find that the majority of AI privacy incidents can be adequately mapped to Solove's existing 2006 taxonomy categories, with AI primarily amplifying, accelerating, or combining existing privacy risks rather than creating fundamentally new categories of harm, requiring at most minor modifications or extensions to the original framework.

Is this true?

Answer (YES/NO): NO